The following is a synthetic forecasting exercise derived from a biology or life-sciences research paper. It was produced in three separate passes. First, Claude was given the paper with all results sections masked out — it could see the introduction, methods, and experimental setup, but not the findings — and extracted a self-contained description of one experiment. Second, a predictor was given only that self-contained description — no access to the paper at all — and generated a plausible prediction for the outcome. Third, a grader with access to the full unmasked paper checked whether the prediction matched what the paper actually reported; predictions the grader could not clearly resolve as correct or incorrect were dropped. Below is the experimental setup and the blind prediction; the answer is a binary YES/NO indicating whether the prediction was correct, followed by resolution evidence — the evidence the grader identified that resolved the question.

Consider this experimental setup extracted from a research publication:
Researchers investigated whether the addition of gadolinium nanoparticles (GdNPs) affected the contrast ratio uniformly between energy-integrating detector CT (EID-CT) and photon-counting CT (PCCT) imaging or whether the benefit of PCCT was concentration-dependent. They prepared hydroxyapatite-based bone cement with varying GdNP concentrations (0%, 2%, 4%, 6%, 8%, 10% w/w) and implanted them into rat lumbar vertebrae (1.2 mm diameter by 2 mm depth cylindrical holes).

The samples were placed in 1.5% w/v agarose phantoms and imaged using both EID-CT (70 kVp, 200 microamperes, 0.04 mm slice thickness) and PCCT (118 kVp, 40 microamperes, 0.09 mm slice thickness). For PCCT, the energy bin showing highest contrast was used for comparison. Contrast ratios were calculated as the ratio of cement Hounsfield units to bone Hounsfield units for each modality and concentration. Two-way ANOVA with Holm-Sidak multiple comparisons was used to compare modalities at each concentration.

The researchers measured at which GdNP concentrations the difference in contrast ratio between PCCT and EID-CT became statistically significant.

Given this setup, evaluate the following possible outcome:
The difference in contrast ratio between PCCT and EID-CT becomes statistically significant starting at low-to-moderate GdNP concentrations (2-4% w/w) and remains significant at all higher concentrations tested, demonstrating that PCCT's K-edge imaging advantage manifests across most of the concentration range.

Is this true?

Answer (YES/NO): NO